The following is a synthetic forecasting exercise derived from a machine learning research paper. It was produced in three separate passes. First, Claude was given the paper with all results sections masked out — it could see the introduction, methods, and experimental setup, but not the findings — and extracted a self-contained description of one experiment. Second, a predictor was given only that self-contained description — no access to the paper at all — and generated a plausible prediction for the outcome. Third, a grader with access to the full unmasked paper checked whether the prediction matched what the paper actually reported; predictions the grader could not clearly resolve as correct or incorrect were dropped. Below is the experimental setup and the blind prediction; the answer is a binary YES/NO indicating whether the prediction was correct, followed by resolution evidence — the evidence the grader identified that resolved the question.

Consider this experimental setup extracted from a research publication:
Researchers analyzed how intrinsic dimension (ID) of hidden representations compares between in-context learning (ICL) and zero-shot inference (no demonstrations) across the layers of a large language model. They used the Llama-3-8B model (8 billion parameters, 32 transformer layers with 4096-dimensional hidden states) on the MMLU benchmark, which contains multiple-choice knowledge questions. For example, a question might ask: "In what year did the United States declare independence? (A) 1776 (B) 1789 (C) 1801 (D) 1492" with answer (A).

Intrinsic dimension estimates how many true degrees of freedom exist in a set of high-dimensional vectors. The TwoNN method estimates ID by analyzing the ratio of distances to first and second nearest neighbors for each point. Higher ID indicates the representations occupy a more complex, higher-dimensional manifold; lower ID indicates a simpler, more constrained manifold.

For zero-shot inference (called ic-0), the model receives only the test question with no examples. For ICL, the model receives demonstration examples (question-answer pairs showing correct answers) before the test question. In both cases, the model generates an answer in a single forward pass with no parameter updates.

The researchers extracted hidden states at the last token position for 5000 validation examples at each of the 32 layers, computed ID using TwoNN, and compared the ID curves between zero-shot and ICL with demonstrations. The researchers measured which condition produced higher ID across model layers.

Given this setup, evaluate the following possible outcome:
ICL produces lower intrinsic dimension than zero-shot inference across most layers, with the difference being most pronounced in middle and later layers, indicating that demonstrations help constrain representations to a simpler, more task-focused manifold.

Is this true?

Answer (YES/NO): NO